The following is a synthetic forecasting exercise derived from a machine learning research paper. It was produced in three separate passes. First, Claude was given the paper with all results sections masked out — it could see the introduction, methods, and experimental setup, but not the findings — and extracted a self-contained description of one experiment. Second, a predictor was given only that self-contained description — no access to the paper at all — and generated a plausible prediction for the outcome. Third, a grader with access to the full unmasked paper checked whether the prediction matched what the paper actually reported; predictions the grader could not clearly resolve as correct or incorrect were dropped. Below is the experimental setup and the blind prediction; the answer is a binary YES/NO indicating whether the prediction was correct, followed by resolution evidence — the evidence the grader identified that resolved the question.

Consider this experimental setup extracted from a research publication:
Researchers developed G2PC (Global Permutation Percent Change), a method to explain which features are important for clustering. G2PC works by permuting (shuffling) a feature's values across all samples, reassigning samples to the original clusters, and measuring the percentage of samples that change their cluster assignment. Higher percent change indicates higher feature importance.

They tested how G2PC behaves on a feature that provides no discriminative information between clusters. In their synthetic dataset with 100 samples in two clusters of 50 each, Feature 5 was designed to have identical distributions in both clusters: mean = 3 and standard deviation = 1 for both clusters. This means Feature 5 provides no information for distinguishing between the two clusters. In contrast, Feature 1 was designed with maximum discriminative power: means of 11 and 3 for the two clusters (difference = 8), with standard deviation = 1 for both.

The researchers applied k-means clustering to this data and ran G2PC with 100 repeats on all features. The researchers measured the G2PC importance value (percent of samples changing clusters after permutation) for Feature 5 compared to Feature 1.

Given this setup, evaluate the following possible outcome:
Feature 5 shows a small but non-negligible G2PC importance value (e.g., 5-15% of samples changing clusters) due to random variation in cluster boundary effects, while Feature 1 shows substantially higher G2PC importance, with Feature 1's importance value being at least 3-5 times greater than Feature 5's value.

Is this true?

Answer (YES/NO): NO